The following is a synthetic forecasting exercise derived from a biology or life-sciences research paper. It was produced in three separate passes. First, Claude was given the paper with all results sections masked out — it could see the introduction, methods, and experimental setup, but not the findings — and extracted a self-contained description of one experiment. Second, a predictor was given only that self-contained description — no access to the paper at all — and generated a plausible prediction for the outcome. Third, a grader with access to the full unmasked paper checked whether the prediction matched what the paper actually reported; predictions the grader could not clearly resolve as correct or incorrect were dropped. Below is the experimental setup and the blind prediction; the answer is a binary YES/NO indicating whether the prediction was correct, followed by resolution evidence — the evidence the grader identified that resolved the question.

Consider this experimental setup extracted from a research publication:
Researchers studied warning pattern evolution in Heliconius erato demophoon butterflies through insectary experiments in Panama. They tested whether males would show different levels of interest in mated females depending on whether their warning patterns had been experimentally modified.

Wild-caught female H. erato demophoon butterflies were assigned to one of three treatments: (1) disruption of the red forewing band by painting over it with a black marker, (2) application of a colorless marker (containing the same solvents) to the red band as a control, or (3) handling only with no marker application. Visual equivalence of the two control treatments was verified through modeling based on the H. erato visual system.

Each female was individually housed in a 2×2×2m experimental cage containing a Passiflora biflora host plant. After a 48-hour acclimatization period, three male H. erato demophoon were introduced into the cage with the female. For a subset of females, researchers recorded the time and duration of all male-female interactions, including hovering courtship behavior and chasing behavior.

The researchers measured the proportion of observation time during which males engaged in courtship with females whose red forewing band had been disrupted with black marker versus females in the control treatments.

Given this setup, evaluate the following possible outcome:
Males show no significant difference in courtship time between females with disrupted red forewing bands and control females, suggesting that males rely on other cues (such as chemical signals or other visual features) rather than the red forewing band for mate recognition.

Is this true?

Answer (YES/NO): NO